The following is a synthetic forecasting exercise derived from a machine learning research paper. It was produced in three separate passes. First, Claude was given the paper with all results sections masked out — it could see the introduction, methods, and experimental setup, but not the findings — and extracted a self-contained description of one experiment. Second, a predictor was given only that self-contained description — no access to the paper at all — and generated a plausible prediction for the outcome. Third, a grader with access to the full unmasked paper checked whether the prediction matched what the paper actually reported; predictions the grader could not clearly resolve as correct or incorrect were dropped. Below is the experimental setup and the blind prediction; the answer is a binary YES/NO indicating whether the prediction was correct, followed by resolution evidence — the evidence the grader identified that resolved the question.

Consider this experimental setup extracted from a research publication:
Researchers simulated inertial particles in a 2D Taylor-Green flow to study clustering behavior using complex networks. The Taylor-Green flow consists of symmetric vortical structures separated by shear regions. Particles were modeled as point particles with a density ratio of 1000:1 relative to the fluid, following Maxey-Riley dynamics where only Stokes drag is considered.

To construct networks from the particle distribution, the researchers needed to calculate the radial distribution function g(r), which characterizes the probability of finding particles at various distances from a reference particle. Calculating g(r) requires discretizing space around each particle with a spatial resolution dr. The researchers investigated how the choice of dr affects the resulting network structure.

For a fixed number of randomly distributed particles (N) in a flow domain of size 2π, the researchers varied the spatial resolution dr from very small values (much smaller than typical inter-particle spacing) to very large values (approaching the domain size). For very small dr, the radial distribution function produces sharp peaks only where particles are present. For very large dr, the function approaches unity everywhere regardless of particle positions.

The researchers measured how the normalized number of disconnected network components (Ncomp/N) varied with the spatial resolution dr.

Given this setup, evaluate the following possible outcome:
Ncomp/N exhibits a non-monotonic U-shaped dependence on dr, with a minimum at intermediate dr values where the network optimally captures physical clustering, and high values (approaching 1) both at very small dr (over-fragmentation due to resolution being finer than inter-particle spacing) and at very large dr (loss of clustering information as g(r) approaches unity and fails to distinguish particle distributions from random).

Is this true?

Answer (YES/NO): YES